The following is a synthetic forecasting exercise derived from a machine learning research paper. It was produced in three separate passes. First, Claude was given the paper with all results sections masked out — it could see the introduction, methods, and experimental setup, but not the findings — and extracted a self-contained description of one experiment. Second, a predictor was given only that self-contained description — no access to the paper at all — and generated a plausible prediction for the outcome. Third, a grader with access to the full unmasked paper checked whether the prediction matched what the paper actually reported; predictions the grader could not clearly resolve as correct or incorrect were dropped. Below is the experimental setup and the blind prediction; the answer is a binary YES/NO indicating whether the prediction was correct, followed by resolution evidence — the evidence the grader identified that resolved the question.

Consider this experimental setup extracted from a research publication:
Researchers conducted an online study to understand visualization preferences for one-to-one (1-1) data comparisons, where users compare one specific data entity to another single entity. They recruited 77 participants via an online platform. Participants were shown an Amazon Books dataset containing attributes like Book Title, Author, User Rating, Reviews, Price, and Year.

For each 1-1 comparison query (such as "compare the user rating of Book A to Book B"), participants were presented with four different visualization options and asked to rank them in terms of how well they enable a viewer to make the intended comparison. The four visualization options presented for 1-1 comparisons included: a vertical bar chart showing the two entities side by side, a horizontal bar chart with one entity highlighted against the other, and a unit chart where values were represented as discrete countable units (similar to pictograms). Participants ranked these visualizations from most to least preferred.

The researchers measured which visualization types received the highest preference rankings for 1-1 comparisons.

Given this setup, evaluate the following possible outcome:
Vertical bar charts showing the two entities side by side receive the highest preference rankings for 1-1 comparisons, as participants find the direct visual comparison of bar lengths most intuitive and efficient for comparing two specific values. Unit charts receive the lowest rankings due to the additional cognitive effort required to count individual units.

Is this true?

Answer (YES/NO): NO